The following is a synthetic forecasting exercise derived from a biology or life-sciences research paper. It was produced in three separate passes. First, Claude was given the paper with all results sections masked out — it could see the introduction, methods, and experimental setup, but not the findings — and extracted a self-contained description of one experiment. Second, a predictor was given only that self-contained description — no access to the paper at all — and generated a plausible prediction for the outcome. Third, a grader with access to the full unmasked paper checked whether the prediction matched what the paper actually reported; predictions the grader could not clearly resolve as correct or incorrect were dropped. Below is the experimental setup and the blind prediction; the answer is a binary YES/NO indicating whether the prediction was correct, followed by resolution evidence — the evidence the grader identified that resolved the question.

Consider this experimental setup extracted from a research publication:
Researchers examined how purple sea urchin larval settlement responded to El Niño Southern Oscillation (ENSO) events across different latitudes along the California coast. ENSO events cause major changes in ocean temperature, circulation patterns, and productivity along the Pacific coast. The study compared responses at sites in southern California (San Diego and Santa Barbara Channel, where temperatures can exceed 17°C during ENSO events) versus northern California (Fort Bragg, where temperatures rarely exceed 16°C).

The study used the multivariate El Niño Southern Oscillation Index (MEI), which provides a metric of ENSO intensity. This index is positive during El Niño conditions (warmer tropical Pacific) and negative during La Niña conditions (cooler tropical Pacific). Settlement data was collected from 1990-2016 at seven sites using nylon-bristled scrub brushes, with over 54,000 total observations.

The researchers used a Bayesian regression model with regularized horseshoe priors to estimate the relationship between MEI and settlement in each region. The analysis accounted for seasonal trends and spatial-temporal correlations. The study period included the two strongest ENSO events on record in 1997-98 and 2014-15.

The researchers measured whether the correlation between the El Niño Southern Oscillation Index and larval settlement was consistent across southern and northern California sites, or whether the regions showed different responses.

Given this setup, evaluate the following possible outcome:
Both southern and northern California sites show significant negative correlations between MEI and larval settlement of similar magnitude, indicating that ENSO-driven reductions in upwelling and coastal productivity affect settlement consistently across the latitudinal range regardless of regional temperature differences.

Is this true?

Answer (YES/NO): NO